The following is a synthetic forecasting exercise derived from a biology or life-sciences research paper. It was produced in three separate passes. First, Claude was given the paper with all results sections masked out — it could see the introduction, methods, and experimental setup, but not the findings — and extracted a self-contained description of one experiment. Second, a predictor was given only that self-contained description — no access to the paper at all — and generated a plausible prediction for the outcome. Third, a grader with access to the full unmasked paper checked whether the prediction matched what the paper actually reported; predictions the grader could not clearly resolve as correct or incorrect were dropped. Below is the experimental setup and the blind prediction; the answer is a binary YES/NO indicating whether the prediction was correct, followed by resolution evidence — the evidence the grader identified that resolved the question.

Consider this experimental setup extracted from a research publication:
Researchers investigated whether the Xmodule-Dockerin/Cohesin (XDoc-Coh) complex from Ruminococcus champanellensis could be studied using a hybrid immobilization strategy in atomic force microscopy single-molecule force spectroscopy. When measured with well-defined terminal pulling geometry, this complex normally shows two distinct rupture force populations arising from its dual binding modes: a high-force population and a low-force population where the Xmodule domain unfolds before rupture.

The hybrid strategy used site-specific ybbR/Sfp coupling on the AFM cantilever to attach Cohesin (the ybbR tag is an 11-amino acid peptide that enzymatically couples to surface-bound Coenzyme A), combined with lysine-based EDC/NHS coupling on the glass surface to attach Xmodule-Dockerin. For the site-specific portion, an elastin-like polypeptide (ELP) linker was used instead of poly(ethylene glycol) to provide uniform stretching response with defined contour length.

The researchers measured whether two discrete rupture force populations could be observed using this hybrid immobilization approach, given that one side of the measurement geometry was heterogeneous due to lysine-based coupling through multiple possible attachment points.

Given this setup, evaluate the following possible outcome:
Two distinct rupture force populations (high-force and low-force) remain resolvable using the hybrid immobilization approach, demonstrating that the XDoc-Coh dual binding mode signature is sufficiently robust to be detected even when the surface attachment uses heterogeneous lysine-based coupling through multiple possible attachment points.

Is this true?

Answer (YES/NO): YES